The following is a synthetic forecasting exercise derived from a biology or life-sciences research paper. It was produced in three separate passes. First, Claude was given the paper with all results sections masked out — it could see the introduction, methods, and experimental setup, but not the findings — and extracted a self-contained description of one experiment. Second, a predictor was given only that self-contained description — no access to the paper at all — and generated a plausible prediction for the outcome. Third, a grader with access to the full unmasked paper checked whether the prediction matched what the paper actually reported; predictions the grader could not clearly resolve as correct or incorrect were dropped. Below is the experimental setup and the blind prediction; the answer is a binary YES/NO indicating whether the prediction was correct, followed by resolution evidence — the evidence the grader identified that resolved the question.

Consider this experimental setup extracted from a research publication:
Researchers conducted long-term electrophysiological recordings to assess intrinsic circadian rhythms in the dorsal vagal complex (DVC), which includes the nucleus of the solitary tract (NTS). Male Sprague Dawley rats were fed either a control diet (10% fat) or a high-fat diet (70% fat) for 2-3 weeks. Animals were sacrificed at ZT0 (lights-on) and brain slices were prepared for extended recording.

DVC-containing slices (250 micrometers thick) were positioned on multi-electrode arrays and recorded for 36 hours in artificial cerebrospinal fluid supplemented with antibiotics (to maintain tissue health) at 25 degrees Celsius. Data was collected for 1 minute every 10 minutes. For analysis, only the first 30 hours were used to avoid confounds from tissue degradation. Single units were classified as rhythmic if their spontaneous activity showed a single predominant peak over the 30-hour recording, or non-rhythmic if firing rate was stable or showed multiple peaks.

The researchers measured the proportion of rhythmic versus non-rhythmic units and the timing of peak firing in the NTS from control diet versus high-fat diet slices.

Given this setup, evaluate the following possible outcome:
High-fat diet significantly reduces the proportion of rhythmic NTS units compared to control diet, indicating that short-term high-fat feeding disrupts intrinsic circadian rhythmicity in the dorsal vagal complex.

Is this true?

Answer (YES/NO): NO